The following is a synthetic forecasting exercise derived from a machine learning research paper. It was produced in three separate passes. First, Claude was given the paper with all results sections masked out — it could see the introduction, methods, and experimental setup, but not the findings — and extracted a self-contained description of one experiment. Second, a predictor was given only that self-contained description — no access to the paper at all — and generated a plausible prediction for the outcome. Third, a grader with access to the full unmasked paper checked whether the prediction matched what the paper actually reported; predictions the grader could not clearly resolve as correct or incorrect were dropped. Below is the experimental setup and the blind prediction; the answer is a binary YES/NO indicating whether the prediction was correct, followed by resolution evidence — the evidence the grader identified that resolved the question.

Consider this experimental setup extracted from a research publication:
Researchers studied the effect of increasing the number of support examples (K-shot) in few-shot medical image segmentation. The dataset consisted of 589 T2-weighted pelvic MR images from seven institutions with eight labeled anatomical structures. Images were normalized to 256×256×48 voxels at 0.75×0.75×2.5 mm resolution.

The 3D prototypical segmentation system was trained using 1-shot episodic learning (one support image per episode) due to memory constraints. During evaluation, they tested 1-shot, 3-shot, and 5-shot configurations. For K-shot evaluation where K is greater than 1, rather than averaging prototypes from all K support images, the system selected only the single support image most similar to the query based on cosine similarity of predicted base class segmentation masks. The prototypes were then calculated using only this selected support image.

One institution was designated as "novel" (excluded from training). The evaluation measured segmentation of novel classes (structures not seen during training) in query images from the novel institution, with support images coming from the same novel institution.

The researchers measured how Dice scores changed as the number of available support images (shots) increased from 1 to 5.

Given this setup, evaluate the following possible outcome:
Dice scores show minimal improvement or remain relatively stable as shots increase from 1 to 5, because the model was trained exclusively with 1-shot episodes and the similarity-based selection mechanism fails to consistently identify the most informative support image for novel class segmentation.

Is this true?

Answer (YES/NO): NO